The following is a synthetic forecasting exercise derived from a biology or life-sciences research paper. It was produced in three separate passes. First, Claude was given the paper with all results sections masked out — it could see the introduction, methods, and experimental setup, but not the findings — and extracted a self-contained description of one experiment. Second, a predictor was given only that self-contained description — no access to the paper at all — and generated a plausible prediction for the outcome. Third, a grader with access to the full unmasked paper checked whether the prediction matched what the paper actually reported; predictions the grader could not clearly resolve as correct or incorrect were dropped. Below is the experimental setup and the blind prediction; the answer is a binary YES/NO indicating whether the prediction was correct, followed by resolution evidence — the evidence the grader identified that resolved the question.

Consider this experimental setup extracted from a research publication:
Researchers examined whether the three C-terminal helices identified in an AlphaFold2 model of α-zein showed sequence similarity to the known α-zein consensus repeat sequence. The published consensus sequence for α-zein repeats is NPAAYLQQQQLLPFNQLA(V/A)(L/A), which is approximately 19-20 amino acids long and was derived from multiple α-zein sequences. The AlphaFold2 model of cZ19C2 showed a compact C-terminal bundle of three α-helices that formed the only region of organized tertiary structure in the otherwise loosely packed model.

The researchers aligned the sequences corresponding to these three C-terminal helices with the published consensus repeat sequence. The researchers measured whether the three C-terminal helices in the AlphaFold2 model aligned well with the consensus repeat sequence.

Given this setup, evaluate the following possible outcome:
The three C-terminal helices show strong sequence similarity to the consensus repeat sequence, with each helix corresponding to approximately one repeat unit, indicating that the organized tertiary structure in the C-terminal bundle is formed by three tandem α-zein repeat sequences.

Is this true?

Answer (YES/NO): YES